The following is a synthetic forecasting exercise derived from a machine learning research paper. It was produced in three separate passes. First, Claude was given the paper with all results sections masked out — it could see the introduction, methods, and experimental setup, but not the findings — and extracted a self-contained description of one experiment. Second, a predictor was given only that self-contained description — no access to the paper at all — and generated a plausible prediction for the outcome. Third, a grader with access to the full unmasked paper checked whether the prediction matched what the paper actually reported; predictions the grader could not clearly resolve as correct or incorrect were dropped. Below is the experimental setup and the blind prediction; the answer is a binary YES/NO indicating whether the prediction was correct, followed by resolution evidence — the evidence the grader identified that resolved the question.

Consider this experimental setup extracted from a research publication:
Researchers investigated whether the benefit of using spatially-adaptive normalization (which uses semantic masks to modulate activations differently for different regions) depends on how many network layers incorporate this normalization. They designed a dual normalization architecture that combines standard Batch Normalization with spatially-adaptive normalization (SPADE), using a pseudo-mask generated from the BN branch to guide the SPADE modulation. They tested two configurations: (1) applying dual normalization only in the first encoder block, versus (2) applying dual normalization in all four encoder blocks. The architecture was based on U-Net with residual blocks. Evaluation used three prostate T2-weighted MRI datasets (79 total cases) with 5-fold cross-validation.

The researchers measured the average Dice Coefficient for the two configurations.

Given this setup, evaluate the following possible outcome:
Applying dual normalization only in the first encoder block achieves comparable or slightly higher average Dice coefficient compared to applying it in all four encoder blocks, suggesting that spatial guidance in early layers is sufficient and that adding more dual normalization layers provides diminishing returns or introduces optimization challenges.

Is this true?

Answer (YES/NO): YES